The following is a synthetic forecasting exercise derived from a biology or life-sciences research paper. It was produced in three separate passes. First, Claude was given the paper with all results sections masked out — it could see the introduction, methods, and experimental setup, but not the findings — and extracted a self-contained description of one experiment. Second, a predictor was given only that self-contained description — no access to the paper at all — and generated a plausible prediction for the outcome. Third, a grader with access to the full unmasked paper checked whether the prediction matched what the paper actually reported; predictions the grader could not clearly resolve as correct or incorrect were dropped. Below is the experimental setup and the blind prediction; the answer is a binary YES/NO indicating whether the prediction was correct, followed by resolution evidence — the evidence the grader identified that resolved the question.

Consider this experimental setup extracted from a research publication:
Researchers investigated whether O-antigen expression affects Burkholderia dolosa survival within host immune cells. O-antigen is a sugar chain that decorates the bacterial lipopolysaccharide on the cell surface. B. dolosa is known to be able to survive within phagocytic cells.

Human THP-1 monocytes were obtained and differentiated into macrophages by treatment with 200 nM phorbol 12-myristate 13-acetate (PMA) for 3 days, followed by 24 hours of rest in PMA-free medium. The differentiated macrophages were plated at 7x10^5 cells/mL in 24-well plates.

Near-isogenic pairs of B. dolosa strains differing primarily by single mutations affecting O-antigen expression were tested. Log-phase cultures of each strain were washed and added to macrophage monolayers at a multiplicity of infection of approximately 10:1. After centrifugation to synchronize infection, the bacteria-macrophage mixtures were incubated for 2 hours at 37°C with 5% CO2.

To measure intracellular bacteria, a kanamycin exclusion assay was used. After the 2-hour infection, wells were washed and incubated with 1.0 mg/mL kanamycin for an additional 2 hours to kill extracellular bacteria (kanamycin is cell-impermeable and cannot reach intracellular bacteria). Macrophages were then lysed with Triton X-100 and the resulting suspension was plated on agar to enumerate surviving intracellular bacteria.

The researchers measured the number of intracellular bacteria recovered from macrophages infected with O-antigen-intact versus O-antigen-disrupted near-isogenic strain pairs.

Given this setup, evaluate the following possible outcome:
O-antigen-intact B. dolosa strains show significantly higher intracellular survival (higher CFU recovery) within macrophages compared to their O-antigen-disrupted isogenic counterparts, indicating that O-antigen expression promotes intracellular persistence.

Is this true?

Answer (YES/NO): NO